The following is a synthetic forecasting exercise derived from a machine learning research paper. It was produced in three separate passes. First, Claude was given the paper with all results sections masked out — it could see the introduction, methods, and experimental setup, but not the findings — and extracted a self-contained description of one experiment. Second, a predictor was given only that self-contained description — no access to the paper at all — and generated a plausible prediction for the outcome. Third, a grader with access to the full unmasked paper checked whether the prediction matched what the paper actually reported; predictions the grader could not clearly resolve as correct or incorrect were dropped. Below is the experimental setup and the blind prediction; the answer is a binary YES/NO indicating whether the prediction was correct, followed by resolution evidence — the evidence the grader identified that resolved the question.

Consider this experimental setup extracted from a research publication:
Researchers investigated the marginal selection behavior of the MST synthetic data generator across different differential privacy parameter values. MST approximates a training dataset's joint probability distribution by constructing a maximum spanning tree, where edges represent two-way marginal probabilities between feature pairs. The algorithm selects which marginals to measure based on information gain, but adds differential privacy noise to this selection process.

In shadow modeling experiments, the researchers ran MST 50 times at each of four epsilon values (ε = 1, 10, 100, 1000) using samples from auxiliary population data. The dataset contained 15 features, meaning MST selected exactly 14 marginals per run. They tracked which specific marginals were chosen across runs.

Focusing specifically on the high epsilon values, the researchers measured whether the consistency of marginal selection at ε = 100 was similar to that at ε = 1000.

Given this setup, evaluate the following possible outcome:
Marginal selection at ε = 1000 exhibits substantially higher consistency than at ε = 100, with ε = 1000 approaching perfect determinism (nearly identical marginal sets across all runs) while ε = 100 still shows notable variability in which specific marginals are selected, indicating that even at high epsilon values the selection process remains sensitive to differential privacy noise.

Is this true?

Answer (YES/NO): NO